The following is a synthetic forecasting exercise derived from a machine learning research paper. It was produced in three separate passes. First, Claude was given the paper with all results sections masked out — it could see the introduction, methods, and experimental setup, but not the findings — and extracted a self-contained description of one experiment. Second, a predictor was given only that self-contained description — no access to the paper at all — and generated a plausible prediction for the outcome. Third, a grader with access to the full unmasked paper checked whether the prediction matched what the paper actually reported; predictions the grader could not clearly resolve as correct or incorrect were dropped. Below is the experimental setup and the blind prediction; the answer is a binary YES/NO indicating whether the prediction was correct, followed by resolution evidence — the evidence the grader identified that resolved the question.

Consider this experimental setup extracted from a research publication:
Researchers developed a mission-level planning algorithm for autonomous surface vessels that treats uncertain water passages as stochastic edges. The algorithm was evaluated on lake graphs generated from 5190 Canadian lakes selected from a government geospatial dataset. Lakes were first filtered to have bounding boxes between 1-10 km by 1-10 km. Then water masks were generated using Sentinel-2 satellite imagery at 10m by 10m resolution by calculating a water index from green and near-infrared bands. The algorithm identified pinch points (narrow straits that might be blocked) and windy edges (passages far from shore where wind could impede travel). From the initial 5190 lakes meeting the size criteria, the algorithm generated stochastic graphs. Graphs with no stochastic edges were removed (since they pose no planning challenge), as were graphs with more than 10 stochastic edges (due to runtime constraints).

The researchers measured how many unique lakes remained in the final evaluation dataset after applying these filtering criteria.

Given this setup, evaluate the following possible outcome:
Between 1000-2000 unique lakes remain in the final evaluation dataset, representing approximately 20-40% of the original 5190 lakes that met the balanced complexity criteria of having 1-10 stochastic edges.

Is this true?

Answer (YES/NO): YES